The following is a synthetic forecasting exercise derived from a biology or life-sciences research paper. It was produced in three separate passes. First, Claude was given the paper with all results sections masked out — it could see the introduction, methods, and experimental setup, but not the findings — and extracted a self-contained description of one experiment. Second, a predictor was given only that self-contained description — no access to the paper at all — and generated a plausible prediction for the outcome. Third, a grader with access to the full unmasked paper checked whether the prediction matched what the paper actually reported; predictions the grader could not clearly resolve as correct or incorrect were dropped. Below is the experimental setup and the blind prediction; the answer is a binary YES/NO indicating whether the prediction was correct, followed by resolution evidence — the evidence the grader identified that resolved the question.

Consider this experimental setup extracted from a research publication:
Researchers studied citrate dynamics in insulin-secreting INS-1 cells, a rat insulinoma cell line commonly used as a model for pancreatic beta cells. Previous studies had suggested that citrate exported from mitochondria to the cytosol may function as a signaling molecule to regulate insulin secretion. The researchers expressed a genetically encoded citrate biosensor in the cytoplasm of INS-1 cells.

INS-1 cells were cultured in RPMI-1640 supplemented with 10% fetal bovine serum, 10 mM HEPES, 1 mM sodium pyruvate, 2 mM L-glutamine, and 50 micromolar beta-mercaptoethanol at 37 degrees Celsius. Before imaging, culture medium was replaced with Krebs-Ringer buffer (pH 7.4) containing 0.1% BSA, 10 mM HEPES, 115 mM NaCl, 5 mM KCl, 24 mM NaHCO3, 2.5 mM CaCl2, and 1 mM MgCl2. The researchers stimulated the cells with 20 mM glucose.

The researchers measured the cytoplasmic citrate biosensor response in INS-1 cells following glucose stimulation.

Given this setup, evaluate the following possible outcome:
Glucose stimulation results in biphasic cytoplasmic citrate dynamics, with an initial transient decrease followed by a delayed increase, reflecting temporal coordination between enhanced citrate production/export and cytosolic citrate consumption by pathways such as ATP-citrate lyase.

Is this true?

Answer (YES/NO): NO